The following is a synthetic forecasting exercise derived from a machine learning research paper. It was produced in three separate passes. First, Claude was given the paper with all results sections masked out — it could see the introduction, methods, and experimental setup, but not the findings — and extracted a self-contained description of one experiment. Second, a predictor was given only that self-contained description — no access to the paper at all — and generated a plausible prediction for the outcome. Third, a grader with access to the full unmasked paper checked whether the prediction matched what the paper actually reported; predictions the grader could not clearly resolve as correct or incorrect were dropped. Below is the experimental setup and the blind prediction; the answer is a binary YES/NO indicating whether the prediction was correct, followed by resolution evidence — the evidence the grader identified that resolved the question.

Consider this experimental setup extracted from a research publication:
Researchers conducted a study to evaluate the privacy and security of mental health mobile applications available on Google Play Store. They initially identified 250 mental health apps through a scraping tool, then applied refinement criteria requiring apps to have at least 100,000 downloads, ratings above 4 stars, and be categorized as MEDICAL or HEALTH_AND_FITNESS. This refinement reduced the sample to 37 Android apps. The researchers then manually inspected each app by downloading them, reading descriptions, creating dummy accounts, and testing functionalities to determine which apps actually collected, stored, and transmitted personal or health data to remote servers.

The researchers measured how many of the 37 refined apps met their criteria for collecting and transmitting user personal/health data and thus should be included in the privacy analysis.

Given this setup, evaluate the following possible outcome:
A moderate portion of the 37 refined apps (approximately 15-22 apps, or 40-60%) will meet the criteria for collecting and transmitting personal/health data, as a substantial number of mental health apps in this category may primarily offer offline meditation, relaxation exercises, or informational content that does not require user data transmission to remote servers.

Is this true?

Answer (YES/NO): NO